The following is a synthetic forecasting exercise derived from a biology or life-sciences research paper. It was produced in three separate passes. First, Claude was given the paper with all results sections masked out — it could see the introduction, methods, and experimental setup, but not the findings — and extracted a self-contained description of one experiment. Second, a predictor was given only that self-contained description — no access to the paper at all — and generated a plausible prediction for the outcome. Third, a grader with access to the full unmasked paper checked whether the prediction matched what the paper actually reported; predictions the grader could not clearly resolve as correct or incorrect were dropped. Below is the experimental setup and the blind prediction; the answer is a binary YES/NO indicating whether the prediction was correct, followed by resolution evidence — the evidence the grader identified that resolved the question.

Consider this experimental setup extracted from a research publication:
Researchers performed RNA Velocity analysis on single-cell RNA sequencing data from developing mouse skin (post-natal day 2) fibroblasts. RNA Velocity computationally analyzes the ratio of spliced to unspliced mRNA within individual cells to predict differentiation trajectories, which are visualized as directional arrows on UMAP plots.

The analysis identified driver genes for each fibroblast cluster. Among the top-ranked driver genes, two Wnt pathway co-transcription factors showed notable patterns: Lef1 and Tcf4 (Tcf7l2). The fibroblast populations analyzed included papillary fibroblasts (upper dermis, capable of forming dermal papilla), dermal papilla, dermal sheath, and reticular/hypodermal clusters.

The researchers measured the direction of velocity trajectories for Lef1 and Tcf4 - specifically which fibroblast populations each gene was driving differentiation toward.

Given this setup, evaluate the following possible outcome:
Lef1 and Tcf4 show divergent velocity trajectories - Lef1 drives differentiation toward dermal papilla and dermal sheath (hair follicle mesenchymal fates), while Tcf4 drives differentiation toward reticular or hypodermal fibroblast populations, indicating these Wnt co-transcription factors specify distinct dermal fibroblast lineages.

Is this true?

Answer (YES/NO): YES